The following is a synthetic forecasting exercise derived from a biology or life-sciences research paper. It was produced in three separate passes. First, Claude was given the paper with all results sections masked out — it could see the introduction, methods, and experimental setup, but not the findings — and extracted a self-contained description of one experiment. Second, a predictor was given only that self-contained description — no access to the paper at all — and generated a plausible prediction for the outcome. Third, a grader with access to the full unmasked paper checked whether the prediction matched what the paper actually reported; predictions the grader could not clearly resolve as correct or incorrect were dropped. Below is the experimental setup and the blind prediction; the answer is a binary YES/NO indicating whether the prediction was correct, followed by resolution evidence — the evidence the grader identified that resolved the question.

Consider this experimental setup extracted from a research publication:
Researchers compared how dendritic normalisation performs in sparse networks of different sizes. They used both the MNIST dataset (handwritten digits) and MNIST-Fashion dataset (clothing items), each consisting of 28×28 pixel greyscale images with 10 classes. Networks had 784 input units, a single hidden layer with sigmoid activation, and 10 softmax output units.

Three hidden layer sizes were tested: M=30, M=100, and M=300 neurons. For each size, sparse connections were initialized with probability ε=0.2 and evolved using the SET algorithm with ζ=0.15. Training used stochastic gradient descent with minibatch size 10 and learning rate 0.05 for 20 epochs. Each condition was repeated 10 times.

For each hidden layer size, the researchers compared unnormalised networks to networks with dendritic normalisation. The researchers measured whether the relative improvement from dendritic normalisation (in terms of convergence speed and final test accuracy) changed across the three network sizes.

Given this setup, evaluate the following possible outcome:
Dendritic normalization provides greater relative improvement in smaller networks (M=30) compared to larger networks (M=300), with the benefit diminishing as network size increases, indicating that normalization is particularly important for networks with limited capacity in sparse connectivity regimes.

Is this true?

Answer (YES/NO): NO